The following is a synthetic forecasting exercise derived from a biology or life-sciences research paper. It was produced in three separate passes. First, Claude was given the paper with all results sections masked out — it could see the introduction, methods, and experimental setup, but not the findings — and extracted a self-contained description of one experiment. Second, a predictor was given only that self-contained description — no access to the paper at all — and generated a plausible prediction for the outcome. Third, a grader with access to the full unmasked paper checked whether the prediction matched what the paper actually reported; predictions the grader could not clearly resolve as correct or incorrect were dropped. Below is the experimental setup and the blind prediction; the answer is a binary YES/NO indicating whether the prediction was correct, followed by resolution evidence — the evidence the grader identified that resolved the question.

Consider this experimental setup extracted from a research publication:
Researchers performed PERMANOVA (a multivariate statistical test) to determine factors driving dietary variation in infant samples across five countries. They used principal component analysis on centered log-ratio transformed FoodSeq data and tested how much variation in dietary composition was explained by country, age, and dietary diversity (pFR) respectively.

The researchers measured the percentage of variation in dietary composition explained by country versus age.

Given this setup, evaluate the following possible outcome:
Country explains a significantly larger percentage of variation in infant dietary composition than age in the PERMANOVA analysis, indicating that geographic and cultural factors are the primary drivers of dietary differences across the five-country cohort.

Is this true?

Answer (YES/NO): YES